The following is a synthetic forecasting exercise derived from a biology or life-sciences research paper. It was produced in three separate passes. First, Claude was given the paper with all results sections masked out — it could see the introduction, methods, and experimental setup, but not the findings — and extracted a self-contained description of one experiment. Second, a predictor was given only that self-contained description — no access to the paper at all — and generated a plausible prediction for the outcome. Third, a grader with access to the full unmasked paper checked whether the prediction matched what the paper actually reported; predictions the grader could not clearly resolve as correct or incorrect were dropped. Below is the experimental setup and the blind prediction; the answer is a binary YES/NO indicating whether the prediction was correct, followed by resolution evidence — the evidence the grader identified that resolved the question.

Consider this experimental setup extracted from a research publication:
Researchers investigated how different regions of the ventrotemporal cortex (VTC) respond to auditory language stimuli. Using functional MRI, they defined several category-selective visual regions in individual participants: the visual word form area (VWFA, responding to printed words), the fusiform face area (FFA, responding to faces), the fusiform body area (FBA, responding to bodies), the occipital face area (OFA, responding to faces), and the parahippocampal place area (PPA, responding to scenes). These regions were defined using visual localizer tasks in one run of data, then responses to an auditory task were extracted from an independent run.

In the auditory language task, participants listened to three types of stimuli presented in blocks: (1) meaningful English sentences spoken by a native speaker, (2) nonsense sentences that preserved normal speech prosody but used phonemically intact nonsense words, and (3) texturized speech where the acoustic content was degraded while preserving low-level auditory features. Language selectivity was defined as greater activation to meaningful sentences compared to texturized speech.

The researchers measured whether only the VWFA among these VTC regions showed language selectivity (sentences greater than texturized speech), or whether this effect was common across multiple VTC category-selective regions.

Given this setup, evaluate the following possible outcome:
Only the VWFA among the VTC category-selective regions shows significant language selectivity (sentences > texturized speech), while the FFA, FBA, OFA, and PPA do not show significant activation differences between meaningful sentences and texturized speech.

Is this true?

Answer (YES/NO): NO